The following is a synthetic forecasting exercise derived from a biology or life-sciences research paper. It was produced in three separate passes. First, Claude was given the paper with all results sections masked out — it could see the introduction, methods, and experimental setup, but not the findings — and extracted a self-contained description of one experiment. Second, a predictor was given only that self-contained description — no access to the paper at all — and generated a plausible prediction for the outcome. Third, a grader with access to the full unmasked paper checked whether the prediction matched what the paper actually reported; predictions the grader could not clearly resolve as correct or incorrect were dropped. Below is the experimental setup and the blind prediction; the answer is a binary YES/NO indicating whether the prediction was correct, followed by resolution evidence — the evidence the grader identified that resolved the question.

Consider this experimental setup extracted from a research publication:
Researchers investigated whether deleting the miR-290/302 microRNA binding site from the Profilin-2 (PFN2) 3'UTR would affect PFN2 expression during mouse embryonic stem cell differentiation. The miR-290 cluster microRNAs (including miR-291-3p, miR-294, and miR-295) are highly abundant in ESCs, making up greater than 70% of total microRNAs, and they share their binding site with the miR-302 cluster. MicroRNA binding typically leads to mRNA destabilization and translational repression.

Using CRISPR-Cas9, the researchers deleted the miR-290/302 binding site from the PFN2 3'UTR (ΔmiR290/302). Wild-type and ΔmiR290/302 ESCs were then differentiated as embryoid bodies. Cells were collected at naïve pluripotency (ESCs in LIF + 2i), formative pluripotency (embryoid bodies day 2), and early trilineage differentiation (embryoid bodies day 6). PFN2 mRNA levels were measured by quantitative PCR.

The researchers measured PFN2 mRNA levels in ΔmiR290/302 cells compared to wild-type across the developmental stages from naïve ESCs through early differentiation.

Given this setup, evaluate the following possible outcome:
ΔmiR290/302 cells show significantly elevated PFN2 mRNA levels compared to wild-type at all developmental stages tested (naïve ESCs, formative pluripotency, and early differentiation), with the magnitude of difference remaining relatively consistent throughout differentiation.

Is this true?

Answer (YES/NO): NO